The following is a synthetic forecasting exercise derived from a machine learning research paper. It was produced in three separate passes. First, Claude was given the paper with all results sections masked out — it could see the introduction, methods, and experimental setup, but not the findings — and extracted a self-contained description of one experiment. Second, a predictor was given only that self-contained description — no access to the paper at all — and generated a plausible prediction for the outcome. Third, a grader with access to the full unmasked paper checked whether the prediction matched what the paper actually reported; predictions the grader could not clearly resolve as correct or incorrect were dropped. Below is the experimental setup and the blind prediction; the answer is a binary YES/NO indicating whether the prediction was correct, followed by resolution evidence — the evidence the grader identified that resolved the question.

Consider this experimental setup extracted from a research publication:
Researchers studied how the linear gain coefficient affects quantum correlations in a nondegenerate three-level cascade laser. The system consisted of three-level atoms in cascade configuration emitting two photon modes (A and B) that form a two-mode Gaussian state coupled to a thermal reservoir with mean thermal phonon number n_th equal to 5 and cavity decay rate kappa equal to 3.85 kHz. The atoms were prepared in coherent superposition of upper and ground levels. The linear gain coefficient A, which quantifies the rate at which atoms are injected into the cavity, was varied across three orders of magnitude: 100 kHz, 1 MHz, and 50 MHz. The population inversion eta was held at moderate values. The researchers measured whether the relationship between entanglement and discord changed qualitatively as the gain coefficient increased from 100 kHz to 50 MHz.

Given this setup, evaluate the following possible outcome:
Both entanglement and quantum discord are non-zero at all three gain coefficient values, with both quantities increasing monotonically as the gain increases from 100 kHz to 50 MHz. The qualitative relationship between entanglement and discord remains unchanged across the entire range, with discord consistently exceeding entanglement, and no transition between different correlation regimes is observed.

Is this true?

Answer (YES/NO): NO